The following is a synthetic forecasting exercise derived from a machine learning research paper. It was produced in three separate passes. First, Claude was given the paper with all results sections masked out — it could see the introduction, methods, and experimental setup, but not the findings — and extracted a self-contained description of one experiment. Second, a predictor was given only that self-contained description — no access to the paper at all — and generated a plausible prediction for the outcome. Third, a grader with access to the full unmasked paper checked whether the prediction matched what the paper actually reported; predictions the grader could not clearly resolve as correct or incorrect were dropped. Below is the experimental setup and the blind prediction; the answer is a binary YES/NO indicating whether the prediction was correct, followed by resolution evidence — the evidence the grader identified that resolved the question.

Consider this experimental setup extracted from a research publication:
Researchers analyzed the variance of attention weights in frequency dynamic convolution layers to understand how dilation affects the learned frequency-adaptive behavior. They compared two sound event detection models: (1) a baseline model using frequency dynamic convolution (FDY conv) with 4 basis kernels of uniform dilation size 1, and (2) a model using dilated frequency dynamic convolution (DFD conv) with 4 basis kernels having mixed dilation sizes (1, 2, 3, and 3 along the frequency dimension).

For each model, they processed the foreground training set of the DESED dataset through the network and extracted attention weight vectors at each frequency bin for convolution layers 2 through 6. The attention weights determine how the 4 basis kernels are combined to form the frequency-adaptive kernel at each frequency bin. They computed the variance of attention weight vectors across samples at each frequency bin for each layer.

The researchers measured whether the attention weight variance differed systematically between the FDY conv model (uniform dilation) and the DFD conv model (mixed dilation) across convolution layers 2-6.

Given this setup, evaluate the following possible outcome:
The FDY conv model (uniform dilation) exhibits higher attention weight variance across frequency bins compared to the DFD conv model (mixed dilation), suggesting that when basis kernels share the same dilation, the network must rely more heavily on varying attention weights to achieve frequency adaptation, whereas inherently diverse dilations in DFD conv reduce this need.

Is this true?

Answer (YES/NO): YES